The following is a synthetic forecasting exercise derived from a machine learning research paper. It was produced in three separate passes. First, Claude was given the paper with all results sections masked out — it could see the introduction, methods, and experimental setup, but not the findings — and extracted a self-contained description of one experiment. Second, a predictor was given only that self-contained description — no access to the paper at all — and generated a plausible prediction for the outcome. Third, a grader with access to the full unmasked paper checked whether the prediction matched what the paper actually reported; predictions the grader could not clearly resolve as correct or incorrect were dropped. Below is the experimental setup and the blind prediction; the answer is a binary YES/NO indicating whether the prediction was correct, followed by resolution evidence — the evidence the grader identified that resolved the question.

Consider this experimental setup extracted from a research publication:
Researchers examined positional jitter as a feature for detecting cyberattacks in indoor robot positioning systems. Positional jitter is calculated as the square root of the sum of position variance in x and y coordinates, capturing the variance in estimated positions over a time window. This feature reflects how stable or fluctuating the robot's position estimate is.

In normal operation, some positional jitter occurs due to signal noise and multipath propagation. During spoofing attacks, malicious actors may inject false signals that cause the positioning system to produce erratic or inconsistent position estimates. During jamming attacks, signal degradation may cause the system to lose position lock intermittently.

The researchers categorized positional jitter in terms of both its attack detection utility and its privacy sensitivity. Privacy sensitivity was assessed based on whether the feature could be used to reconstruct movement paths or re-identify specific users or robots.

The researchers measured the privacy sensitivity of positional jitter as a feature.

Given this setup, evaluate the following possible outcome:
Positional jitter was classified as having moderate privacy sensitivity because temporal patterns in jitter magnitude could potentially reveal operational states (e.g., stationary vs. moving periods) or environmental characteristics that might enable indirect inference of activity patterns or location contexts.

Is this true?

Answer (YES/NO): NO